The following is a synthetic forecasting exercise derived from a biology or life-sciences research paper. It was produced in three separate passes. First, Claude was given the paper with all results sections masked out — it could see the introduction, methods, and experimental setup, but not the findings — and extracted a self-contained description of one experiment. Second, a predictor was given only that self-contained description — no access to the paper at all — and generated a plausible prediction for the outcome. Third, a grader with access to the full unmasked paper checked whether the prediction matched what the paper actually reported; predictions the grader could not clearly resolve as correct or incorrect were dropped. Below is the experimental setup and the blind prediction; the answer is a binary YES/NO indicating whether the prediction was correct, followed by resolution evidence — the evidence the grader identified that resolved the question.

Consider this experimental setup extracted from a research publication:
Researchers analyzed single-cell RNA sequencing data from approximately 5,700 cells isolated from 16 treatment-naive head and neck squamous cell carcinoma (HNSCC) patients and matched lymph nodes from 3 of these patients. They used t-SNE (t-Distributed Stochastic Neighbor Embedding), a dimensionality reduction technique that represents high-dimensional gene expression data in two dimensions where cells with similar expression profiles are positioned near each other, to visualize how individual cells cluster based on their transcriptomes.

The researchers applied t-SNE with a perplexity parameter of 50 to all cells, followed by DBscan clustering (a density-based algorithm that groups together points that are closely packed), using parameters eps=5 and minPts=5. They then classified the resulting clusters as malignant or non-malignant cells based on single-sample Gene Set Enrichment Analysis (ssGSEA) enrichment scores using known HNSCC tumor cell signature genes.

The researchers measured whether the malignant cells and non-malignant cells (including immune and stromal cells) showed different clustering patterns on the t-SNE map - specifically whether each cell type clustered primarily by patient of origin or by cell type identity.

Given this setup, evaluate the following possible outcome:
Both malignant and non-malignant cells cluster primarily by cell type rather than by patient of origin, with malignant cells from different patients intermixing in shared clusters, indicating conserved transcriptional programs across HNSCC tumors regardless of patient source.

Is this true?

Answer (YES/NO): NO